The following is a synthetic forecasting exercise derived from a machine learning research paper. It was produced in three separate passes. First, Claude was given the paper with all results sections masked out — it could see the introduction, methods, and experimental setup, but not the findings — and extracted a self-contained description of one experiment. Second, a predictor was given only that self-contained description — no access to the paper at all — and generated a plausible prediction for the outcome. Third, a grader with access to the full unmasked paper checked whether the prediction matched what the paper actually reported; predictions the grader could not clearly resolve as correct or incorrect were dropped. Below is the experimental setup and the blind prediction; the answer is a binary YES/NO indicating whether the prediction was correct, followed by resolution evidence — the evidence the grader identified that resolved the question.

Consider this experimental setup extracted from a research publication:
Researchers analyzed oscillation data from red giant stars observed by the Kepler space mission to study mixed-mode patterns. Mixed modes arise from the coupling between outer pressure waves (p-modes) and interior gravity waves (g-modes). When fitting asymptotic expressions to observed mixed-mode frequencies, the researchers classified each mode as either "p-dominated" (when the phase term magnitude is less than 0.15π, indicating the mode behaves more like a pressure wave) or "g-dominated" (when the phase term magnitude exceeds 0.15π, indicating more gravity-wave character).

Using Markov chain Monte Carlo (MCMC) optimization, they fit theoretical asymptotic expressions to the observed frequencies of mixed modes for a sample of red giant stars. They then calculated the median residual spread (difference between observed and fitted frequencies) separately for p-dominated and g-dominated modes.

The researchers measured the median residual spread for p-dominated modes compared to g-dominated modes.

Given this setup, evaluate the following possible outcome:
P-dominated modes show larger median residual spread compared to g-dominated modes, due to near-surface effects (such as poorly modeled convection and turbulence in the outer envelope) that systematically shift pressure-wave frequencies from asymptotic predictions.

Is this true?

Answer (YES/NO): YES